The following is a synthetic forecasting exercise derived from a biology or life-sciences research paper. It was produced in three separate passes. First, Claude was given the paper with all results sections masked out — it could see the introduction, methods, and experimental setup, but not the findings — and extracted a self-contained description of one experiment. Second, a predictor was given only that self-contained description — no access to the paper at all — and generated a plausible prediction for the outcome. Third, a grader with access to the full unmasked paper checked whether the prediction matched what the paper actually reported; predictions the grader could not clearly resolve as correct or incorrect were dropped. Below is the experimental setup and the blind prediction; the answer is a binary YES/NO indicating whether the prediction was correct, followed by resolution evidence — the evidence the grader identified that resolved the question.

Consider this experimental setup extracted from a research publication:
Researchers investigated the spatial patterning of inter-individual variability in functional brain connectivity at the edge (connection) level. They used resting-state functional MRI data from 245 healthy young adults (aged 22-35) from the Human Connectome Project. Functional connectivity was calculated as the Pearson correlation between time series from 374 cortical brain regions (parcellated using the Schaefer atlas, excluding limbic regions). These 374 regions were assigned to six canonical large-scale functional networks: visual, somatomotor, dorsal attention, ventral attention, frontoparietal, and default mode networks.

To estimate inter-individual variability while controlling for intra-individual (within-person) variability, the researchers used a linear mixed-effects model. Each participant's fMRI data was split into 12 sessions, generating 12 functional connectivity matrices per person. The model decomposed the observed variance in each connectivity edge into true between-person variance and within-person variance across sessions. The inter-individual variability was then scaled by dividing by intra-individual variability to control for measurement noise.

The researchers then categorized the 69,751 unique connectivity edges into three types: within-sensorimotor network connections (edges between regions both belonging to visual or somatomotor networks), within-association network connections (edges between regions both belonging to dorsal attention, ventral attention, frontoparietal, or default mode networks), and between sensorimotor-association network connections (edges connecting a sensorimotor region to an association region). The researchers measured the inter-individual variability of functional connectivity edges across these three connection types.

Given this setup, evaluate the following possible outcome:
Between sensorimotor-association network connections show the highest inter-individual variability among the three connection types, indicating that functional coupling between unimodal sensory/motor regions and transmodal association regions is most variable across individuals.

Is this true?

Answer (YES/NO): NO